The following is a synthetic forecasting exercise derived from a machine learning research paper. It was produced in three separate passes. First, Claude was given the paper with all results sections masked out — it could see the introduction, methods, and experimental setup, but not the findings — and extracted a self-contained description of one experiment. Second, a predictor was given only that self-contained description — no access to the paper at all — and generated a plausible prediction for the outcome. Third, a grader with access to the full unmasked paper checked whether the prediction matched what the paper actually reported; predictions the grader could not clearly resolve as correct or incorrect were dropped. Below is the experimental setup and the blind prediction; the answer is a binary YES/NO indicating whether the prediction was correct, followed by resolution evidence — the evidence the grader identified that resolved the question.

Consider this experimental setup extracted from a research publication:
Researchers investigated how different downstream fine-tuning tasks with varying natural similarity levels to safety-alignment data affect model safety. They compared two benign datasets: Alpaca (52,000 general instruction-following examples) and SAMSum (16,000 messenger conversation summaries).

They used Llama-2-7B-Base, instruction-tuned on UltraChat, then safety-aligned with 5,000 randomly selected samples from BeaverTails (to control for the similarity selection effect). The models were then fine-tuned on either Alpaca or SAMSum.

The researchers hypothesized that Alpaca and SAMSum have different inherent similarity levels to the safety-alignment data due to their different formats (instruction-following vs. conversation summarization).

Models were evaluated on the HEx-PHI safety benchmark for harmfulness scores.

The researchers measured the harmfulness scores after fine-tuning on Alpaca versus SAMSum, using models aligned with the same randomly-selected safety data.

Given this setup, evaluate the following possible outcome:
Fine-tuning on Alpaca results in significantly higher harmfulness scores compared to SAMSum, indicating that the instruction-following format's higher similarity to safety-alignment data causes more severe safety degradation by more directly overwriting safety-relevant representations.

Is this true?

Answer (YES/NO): YES